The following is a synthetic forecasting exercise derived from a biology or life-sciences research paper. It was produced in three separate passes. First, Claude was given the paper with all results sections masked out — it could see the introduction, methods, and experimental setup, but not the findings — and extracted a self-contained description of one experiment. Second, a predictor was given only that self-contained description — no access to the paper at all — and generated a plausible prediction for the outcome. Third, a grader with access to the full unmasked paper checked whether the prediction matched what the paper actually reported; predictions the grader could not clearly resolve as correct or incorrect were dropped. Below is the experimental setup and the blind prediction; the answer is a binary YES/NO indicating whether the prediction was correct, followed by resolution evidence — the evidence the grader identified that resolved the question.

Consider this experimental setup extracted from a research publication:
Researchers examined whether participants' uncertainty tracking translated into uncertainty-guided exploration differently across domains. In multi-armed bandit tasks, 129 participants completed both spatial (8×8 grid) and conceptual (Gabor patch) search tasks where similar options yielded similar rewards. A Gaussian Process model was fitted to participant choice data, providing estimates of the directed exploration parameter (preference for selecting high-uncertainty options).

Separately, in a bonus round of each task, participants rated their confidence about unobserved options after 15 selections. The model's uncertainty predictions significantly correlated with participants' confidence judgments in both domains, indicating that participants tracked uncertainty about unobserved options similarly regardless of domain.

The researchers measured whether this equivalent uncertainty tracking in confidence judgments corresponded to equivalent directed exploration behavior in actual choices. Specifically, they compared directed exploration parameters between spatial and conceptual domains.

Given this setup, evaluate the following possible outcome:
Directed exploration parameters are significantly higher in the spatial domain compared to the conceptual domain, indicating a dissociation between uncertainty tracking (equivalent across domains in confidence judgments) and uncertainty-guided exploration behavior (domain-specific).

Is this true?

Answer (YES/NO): YES